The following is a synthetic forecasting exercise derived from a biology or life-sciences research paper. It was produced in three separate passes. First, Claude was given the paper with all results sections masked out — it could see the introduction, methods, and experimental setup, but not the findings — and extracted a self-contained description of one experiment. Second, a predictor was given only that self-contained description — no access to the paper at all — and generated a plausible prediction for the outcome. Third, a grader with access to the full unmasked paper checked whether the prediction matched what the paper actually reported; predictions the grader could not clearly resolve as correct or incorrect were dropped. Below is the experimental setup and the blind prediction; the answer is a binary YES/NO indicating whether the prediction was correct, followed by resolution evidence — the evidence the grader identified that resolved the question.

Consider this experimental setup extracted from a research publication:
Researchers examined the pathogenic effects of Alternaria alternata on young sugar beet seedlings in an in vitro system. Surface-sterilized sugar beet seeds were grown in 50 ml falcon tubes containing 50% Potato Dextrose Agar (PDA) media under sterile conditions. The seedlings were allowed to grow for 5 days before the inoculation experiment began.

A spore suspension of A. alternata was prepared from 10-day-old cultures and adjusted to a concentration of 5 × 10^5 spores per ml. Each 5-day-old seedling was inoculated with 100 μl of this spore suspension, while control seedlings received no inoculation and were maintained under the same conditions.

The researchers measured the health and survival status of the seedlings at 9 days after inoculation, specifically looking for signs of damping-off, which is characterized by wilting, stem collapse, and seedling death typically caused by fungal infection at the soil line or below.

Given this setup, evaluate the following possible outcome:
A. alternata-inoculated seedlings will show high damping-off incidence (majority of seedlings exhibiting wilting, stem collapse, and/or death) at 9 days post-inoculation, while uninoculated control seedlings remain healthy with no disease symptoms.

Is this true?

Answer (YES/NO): YES